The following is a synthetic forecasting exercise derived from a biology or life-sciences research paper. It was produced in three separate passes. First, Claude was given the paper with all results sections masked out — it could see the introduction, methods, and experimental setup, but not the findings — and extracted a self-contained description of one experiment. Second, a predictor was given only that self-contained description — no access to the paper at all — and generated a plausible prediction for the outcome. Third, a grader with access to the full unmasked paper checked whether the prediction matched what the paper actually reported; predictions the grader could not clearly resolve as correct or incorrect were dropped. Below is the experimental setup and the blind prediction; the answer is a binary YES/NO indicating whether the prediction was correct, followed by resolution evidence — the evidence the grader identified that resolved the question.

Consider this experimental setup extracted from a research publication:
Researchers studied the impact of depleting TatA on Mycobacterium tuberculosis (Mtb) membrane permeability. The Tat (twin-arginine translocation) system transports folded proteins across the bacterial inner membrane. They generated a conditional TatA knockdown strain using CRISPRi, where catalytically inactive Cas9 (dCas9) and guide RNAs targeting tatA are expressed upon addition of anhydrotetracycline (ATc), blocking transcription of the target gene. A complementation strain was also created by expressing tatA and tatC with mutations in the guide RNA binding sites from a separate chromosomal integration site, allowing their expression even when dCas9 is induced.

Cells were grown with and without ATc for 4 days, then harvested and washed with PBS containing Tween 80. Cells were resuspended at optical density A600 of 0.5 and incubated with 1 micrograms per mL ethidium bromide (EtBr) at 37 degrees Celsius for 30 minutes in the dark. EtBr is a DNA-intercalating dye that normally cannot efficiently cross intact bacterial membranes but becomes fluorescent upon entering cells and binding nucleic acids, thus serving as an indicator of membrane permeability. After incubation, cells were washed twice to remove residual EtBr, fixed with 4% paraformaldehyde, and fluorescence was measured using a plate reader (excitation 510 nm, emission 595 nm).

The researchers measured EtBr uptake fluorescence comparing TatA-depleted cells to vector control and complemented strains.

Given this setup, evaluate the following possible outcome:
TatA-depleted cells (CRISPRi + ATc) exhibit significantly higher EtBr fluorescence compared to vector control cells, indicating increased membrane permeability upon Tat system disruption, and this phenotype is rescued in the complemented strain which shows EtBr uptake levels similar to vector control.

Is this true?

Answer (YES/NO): YES